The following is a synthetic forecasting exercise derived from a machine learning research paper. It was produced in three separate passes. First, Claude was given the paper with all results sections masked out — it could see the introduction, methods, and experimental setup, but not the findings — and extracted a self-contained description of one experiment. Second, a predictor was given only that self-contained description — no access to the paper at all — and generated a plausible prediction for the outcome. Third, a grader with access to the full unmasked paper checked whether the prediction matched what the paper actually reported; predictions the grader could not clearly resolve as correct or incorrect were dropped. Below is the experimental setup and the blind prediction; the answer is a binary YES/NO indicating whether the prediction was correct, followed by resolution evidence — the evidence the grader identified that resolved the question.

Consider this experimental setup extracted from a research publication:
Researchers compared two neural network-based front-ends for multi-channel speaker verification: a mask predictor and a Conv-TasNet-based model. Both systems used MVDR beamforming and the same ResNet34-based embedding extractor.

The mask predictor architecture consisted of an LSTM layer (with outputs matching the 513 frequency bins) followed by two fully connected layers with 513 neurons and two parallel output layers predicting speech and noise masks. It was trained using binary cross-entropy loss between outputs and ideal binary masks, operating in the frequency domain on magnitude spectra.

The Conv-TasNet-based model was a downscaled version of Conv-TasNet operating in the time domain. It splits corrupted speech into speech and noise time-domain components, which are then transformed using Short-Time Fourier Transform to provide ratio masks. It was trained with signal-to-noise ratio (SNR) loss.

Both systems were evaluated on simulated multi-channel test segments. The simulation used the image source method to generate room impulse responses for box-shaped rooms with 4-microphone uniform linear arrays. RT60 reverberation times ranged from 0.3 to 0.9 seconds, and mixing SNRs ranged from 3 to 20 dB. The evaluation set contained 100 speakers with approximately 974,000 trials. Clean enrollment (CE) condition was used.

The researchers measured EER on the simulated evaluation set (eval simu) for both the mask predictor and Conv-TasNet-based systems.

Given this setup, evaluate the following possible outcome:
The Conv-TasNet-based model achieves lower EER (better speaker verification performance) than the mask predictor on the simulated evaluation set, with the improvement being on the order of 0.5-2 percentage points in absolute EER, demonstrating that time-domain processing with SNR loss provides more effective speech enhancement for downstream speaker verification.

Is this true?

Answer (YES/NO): NO